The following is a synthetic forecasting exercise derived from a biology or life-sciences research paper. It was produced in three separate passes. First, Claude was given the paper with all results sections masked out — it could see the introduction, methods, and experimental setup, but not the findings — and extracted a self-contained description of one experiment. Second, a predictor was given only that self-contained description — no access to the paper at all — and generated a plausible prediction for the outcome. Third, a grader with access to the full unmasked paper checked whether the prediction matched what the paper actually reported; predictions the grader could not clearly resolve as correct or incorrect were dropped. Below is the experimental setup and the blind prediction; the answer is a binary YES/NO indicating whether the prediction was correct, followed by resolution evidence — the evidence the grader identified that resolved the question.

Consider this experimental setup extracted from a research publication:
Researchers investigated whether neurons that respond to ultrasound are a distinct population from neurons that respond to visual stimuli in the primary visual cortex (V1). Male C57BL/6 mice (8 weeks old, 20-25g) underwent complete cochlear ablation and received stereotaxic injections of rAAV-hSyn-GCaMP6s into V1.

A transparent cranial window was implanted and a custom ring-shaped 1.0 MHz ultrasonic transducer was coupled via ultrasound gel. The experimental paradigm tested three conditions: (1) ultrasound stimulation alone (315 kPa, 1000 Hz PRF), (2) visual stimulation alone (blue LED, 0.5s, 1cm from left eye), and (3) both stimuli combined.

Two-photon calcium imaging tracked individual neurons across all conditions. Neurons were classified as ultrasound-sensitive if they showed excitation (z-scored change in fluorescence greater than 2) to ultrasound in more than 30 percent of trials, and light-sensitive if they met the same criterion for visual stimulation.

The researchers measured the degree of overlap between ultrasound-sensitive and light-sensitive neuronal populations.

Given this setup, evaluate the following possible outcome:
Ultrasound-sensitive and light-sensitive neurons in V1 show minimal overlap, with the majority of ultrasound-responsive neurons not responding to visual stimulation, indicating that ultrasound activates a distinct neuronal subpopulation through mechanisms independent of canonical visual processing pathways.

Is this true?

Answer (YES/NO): YES